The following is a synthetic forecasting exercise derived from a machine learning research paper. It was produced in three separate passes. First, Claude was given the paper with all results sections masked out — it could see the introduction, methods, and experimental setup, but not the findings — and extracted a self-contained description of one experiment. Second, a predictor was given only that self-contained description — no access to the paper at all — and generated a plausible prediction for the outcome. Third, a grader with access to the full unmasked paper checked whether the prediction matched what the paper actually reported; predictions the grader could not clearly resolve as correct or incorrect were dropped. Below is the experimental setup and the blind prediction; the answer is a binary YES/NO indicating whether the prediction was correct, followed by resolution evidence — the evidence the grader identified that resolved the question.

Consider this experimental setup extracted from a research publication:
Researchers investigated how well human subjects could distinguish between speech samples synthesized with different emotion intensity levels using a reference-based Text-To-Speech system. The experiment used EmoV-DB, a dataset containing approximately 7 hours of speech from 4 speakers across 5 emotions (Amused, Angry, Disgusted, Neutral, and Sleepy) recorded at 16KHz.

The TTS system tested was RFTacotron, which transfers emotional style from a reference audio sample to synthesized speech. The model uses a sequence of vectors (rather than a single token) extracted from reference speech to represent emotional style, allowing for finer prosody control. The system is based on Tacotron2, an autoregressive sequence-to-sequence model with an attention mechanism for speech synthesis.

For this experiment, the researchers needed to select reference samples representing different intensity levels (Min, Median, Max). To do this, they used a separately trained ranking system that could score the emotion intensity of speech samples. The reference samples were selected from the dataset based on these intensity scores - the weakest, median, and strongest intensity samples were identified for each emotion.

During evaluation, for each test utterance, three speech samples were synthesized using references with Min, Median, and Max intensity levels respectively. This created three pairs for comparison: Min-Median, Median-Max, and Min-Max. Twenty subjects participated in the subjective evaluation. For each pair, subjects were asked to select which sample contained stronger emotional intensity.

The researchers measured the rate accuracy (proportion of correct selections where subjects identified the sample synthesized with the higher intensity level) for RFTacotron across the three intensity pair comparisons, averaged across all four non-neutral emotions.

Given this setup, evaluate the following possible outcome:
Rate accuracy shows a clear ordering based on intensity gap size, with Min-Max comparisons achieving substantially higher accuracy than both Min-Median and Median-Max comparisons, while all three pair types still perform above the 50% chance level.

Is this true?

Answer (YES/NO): NO